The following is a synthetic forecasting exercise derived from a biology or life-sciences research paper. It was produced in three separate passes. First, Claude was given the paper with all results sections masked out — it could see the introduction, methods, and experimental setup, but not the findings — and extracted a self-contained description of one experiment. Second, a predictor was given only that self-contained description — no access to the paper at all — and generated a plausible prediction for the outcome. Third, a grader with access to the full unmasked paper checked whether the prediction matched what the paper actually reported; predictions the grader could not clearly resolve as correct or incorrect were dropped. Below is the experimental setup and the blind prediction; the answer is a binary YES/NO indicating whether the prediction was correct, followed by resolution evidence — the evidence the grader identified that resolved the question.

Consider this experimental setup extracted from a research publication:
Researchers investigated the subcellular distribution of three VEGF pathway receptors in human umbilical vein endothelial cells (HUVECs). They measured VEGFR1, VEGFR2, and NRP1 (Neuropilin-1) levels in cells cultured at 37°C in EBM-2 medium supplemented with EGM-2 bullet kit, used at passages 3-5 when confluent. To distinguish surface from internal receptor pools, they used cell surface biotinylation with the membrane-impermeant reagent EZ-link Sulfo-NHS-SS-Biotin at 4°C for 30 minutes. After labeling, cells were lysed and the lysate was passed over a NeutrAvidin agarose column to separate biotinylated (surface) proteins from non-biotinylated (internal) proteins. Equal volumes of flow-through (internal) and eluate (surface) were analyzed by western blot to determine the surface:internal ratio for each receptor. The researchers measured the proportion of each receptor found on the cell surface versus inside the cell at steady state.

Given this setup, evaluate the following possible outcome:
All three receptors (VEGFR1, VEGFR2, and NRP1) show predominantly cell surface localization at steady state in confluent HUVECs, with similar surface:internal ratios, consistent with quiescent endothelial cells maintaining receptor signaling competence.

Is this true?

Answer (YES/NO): NO